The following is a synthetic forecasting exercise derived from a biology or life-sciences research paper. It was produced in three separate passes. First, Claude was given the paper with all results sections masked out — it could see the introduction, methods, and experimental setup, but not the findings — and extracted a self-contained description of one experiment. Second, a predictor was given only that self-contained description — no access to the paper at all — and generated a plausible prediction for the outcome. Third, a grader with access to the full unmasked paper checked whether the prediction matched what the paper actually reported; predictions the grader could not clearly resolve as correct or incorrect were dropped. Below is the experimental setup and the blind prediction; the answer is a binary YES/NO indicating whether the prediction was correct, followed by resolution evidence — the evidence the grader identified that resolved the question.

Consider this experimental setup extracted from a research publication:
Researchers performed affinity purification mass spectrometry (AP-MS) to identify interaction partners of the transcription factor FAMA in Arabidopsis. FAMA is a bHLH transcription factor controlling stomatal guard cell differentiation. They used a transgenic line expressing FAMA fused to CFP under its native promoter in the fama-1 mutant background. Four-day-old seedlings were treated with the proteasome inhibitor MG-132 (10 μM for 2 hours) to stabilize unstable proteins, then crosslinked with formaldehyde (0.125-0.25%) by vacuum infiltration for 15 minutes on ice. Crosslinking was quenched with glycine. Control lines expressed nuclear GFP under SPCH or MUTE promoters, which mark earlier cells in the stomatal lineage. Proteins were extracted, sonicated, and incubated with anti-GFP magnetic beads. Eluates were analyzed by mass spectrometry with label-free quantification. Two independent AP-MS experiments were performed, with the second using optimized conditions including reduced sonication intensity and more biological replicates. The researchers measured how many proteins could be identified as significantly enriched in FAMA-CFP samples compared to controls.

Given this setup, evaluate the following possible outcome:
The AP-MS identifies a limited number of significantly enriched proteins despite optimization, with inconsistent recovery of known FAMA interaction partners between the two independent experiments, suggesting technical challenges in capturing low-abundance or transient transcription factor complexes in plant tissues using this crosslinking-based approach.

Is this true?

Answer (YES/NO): NO